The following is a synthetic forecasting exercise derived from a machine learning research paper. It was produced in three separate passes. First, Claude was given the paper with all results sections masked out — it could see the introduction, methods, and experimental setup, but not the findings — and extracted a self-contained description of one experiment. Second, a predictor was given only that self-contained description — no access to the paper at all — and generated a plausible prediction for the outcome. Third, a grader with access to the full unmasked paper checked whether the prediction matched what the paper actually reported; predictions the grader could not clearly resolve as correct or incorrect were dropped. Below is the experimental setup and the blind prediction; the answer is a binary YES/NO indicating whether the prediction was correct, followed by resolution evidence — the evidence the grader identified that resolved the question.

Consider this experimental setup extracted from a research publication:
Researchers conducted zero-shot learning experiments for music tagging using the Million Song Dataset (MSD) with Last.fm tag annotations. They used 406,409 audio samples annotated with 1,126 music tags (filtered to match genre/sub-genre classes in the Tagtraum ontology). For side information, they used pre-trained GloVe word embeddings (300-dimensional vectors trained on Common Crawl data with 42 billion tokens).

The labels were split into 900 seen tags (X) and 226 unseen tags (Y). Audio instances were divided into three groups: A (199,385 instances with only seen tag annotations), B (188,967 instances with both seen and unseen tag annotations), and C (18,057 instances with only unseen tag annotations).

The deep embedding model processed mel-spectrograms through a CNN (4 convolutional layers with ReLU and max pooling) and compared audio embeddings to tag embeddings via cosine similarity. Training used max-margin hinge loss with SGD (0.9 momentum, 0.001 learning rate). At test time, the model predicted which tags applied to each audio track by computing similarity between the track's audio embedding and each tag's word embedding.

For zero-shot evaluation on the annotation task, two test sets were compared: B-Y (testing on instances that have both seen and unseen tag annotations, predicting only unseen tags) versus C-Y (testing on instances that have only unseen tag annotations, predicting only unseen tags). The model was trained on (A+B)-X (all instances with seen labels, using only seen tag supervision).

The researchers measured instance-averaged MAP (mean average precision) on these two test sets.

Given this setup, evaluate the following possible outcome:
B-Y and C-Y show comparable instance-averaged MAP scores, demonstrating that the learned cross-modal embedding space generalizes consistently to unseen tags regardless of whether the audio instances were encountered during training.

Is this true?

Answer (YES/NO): NO